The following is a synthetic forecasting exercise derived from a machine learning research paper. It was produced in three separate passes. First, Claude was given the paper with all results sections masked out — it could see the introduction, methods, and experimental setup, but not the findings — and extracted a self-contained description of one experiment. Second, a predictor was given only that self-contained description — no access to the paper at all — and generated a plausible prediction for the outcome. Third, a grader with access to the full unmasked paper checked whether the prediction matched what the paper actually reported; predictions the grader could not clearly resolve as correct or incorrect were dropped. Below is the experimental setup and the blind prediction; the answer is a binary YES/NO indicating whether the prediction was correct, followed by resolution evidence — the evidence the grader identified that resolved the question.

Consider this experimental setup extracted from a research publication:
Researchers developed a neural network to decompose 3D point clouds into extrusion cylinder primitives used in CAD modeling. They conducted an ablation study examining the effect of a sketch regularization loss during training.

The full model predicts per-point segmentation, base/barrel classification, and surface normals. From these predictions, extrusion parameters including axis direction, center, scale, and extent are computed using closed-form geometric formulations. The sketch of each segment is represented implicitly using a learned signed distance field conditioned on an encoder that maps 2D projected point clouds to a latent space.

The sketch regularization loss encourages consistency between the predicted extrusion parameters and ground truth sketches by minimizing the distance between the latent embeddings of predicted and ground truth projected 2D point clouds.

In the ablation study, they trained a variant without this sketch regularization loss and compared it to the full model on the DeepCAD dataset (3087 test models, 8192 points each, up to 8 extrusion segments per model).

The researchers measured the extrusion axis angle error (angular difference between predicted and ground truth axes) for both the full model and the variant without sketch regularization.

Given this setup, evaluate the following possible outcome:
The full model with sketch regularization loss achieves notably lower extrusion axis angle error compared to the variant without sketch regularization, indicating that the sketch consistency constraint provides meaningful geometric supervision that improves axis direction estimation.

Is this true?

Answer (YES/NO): YES